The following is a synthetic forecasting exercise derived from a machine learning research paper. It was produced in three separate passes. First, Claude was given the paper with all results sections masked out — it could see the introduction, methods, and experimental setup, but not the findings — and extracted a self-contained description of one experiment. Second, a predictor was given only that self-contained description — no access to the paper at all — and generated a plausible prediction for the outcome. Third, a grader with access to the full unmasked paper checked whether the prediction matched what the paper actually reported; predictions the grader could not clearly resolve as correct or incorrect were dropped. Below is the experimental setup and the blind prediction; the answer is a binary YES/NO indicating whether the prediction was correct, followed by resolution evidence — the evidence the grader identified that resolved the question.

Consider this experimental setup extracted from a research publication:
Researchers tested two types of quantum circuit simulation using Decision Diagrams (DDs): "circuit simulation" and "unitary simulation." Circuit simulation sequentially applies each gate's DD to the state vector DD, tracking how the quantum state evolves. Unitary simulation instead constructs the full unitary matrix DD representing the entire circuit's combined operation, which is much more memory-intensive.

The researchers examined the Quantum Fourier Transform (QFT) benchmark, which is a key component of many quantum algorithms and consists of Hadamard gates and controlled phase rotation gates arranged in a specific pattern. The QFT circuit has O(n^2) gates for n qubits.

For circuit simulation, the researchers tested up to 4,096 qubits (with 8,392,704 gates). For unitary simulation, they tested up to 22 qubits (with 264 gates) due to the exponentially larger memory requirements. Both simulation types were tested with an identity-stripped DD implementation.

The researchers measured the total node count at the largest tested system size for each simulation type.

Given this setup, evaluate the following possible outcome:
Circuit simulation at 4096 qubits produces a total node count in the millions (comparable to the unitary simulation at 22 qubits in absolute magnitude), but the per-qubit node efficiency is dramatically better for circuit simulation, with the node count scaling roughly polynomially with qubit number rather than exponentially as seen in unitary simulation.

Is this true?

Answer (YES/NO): NO